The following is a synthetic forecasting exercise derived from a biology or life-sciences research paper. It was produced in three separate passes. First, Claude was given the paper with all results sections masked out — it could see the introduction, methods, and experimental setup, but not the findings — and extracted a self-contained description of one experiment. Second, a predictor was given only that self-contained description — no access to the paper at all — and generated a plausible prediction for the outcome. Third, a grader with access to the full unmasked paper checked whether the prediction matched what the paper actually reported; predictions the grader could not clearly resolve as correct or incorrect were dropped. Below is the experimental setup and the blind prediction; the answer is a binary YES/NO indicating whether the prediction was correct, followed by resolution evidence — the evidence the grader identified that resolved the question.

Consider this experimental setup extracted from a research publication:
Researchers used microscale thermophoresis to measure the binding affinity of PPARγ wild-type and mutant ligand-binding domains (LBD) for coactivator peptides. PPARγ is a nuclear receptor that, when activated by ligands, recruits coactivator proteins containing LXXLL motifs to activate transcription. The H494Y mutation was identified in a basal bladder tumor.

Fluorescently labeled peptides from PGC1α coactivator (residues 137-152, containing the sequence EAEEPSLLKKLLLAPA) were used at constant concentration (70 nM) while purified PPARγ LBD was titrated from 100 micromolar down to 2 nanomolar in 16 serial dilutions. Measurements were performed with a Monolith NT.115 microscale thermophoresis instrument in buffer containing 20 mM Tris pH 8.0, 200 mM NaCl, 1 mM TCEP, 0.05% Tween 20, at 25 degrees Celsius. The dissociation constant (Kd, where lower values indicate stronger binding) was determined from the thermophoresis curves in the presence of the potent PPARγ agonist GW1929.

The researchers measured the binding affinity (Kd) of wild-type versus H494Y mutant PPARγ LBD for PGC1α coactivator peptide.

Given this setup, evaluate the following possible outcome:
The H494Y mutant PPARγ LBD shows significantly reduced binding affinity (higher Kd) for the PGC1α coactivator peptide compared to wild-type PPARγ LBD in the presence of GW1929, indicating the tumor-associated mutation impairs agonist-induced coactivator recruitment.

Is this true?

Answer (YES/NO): YES